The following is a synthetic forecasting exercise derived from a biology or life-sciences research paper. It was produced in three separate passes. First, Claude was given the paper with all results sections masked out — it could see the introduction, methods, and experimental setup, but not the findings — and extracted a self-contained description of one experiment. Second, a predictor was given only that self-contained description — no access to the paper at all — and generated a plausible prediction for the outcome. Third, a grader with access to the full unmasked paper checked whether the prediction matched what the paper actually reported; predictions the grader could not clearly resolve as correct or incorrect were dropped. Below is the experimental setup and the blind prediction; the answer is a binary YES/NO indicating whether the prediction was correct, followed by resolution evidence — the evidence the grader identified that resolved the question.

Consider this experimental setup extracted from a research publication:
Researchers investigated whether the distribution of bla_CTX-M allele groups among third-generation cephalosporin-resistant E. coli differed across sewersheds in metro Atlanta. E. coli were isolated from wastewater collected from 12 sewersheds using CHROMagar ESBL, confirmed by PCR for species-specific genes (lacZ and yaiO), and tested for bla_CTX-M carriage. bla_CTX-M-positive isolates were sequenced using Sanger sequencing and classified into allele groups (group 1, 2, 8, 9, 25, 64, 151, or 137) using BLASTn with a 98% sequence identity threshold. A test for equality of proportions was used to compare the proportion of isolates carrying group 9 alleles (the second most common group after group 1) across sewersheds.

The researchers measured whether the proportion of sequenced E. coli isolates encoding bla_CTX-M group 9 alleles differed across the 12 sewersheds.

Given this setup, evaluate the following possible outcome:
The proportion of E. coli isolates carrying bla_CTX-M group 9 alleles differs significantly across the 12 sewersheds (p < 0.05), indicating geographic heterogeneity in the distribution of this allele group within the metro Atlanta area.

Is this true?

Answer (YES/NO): NO